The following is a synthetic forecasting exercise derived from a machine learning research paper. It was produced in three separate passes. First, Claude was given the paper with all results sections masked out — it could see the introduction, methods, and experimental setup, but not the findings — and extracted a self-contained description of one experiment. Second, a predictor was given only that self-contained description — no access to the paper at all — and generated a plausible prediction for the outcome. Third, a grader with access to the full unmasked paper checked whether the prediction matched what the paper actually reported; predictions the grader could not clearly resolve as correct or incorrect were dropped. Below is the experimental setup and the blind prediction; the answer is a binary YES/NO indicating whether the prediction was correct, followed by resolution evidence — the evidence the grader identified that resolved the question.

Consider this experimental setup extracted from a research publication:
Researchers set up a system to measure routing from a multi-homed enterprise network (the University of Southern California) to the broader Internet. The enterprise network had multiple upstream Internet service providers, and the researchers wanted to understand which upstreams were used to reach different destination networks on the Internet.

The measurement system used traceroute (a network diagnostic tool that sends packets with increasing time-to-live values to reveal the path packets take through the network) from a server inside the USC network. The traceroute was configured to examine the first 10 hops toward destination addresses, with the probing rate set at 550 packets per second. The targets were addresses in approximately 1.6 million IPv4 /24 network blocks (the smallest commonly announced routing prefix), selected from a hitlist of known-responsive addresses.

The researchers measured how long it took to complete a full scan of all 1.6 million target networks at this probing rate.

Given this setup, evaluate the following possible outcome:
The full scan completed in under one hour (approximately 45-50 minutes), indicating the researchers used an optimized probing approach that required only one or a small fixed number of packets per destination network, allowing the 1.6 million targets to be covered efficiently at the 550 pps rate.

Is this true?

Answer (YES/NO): NO